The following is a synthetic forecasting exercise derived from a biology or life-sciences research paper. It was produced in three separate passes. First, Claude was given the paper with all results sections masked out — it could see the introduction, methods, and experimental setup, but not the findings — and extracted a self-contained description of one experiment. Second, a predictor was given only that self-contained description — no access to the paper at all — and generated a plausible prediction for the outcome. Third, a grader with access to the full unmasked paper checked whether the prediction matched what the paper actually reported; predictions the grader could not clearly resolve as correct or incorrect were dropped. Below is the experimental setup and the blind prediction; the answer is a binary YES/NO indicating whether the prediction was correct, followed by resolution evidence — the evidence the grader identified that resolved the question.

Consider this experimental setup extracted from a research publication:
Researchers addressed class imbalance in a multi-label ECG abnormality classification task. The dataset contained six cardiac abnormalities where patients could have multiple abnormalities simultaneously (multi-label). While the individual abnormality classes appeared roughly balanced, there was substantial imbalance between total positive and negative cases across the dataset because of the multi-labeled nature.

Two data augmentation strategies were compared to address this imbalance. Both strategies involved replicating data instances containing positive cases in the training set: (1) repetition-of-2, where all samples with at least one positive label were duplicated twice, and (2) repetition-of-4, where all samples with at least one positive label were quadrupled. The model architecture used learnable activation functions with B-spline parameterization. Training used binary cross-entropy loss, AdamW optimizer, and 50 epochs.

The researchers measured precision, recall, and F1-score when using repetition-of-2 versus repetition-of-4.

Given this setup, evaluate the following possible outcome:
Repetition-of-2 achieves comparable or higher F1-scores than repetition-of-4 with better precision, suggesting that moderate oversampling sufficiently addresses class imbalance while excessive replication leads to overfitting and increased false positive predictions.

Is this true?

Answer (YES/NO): NO